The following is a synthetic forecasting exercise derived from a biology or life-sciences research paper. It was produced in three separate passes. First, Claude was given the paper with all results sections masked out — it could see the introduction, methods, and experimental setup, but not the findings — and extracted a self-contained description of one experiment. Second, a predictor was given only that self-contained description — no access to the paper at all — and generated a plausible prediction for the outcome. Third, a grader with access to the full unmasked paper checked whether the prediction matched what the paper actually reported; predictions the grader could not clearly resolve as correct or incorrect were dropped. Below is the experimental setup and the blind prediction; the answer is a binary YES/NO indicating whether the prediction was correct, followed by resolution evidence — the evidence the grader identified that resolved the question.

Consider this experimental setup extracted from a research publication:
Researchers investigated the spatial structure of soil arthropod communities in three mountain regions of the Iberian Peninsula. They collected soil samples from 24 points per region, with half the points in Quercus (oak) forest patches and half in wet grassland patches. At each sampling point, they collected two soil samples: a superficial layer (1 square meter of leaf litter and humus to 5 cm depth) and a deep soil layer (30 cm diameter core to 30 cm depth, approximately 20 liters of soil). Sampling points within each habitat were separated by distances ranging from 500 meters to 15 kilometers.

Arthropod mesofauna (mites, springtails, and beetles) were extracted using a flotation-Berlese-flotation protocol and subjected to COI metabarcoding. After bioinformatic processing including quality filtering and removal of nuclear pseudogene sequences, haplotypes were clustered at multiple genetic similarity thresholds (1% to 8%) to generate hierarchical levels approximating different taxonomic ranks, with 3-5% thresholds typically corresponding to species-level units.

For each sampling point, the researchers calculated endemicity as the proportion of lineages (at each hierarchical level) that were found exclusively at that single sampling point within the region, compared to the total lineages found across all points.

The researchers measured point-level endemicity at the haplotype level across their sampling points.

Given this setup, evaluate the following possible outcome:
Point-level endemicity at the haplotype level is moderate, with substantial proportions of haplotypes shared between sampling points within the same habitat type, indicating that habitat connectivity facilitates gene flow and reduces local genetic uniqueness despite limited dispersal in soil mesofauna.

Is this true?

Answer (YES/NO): NO